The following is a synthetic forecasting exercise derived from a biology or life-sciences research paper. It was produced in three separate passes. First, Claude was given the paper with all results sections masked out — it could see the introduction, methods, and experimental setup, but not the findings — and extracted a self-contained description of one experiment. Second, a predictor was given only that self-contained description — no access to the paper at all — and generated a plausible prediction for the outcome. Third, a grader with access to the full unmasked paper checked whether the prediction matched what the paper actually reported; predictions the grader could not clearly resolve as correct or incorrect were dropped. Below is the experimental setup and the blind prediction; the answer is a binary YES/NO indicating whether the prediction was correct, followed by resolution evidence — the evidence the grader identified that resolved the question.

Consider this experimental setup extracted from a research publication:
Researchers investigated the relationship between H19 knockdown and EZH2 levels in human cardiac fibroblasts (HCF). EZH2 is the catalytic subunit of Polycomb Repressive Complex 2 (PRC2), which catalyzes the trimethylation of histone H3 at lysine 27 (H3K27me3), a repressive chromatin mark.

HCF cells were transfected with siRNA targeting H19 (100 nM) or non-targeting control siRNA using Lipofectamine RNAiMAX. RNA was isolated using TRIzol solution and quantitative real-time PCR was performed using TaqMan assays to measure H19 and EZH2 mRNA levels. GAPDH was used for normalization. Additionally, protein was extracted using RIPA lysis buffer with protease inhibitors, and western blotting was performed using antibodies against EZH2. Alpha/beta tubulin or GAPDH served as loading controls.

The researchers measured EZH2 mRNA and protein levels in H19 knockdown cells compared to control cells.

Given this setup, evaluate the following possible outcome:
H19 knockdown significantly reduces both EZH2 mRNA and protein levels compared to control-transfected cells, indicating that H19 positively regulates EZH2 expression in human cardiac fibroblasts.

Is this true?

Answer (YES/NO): YES